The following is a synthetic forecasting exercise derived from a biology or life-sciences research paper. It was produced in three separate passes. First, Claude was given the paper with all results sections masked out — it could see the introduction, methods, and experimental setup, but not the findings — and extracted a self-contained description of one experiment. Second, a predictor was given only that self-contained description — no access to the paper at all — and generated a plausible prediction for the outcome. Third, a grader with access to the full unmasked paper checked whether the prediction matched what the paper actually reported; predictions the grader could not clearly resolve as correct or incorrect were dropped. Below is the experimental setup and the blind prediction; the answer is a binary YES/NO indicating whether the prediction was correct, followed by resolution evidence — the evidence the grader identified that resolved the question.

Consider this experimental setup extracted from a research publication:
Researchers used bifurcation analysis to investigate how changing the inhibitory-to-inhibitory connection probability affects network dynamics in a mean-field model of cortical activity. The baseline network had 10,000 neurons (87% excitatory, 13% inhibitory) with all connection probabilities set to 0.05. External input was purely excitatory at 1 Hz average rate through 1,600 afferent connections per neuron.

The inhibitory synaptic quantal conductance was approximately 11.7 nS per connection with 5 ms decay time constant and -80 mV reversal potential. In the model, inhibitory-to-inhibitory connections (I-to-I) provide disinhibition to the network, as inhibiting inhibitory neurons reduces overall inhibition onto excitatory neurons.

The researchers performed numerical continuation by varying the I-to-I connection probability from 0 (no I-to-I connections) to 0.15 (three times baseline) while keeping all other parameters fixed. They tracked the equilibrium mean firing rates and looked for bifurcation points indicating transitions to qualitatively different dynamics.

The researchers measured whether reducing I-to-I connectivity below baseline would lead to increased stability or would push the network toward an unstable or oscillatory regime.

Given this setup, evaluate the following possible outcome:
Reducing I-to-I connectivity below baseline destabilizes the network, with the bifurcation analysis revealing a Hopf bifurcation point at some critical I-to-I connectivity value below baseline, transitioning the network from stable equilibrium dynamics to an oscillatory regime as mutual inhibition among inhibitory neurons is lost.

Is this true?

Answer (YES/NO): NO